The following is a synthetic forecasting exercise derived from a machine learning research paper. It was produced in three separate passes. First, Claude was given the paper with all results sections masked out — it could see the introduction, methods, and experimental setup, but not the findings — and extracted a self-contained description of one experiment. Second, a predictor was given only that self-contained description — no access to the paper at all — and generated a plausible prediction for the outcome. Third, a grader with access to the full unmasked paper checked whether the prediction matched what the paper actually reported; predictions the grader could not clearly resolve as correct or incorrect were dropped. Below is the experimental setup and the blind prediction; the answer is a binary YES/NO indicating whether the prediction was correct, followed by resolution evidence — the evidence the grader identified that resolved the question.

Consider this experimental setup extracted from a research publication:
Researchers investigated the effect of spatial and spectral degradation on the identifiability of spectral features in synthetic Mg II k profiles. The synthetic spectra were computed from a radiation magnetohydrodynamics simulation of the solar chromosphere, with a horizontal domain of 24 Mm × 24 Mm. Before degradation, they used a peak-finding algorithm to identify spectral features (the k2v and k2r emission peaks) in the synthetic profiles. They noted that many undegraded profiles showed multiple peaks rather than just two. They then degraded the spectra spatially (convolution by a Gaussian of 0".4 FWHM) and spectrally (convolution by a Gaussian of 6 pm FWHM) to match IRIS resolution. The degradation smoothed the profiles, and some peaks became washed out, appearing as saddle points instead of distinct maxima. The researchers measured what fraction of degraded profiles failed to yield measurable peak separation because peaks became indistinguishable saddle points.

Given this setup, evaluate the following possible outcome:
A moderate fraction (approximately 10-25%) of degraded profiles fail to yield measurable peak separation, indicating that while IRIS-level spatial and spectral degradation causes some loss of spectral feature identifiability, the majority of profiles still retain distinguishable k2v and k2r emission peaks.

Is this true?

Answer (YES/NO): YES